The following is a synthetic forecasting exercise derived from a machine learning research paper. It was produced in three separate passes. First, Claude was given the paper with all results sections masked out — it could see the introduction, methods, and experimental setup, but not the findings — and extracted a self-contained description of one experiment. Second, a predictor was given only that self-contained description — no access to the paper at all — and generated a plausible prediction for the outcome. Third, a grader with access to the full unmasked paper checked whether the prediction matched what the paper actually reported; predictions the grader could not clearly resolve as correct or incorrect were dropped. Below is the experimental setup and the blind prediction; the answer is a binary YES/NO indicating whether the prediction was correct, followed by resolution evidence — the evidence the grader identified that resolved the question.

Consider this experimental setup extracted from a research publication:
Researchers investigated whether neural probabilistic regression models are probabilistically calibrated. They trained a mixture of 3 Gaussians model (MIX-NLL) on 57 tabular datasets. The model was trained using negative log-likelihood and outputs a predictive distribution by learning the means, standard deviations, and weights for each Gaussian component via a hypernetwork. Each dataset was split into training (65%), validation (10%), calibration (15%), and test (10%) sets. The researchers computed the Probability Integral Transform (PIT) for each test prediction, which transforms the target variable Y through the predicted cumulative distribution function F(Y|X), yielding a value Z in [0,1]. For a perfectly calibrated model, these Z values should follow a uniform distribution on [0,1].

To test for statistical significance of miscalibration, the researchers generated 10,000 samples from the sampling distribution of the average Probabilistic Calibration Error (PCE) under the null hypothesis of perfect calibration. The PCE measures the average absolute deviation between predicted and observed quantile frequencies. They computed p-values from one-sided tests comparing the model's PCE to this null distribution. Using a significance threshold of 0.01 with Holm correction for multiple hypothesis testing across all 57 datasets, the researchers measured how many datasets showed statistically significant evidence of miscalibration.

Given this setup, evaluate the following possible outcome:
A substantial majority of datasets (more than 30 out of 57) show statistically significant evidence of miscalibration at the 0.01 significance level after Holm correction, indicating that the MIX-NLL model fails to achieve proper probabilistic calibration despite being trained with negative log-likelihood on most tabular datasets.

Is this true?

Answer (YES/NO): NO